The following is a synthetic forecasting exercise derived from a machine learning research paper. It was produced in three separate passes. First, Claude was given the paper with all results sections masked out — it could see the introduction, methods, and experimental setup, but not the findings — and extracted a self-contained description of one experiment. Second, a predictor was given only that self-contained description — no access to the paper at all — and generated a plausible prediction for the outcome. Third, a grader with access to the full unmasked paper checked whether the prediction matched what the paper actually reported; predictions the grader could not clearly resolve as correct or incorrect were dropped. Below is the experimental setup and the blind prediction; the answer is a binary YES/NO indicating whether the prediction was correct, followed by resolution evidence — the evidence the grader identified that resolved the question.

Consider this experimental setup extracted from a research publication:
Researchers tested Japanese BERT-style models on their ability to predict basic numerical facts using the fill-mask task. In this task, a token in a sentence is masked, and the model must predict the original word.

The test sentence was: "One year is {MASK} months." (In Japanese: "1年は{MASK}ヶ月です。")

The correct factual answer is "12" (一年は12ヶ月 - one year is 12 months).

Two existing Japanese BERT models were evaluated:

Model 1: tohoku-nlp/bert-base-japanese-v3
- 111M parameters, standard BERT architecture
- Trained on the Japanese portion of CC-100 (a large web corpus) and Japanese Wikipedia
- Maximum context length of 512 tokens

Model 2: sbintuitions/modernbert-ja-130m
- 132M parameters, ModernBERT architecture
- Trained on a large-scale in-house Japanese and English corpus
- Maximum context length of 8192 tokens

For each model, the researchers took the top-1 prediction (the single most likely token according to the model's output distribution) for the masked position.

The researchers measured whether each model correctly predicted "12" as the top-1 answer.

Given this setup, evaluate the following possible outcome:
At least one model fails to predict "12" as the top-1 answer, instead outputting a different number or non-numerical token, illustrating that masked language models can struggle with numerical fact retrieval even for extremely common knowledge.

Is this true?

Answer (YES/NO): YES